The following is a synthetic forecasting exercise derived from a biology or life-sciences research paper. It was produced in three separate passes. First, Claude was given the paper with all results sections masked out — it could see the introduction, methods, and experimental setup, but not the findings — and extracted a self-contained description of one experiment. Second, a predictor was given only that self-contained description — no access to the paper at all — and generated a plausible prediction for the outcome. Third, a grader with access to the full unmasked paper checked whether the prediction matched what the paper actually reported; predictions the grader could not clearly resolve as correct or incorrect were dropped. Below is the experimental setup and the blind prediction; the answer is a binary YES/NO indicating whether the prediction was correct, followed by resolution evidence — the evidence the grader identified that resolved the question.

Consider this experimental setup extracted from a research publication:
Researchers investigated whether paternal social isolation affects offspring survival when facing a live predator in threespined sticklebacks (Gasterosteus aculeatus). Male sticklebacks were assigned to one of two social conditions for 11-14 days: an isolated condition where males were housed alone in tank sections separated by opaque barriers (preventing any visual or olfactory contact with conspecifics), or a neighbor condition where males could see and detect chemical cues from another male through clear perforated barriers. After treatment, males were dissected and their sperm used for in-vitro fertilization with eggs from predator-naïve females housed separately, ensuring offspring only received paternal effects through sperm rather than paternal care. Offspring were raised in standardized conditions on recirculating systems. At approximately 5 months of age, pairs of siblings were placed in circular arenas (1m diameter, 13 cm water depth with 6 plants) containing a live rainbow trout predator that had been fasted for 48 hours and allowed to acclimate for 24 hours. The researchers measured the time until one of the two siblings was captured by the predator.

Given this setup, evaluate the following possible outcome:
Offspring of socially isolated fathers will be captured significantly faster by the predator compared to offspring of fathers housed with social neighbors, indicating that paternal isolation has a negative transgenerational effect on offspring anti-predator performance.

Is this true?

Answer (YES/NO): YES